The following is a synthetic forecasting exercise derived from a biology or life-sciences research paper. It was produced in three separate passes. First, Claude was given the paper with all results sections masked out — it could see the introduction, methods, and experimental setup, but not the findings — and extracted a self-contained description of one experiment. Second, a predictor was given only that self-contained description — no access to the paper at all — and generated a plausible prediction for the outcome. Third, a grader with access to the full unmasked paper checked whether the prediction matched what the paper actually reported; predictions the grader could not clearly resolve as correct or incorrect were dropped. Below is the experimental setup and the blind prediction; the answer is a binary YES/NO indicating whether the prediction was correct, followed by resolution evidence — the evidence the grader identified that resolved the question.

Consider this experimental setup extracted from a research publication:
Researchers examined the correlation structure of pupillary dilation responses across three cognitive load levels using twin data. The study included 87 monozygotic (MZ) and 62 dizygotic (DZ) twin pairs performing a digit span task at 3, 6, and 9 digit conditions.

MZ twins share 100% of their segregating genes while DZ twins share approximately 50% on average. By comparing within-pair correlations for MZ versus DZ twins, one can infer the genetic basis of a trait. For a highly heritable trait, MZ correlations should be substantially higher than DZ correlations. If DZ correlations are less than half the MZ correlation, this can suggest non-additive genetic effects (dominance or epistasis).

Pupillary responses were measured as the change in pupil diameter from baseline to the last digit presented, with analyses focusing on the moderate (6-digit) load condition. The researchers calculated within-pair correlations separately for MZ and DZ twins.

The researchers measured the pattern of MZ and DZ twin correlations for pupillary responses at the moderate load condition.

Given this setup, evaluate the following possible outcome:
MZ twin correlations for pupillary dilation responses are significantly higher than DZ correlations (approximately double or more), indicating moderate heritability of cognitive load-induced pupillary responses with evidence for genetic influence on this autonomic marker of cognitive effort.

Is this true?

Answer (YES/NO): YES